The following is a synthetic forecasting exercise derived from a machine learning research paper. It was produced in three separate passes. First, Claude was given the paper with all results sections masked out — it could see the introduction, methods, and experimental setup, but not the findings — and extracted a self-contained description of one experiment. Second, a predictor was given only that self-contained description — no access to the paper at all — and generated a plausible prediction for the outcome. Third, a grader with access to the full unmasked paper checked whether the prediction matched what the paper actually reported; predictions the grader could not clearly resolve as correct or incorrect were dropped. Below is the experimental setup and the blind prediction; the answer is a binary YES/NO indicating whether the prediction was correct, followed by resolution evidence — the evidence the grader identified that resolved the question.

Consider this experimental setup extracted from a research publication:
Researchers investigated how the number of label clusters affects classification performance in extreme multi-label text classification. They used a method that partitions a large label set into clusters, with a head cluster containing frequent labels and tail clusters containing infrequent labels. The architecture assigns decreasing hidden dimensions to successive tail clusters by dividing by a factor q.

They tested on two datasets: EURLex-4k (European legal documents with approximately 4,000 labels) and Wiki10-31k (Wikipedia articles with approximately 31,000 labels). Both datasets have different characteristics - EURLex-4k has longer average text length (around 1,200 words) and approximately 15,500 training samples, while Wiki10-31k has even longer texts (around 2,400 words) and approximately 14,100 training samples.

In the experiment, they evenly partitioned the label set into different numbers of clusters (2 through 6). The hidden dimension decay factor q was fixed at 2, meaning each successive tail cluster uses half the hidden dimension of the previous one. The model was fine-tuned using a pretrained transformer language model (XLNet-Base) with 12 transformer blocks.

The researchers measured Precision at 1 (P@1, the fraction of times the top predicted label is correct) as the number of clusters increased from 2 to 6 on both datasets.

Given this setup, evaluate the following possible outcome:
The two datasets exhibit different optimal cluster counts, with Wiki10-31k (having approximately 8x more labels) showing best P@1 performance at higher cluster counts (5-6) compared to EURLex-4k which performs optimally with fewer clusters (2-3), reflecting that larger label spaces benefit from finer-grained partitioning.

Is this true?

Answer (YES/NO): NO